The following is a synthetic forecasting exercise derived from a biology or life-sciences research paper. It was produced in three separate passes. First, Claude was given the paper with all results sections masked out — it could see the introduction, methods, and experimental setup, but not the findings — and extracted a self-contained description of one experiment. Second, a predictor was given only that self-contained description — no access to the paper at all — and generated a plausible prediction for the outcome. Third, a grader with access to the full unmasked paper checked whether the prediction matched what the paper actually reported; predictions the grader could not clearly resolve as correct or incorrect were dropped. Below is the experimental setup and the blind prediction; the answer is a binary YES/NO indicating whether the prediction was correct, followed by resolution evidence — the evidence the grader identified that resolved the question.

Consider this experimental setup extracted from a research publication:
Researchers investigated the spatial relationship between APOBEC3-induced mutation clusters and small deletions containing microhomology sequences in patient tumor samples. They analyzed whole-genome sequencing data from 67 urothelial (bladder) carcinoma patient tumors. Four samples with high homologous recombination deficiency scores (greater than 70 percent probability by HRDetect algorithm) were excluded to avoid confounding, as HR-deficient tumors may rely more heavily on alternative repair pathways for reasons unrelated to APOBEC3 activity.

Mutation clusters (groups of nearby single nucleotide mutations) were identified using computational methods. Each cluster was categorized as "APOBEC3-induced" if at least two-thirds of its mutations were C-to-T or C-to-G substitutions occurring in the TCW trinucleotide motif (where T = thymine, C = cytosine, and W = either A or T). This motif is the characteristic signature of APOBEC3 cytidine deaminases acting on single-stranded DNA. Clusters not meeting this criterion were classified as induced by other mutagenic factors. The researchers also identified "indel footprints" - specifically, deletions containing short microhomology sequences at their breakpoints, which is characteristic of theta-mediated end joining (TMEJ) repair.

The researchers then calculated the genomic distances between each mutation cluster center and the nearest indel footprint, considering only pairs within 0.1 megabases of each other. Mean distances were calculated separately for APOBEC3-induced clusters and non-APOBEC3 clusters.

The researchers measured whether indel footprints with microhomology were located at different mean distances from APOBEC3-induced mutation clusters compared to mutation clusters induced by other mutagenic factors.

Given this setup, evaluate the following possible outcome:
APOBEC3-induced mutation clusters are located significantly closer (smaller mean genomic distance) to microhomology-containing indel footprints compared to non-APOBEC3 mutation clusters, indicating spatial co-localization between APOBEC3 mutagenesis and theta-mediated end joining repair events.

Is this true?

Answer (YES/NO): YES